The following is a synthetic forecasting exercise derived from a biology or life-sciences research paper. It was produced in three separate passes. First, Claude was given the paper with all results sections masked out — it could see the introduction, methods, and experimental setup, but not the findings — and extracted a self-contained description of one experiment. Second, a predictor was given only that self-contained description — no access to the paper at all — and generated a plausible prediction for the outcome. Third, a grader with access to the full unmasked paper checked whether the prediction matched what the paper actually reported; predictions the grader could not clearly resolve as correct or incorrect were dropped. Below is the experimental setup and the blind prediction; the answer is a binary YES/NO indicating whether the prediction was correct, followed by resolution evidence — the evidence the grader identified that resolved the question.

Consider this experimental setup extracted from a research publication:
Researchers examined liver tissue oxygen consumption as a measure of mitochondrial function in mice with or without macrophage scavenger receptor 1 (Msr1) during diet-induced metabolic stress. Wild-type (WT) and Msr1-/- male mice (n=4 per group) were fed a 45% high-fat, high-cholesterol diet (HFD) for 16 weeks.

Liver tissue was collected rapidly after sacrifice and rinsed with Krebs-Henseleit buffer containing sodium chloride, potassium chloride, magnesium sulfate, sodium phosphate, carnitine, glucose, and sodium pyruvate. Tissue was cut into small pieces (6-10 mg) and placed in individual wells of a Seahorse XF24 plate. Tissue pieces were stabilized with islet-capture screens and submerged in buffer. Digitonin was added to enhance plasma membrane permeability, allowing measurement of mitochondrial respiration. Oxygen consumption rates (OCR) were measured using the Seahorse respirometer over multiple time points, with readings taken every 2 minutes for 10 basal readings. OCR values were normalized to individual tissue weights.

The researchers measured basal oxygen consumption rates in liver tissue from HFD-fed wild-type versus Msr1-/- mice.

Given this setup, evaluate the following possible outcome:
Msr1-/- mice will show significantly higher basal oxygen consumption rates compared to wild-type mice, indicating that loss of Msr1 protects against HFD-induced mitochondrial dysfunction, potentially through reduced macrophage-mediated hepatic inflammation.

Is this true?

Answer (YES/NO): YES